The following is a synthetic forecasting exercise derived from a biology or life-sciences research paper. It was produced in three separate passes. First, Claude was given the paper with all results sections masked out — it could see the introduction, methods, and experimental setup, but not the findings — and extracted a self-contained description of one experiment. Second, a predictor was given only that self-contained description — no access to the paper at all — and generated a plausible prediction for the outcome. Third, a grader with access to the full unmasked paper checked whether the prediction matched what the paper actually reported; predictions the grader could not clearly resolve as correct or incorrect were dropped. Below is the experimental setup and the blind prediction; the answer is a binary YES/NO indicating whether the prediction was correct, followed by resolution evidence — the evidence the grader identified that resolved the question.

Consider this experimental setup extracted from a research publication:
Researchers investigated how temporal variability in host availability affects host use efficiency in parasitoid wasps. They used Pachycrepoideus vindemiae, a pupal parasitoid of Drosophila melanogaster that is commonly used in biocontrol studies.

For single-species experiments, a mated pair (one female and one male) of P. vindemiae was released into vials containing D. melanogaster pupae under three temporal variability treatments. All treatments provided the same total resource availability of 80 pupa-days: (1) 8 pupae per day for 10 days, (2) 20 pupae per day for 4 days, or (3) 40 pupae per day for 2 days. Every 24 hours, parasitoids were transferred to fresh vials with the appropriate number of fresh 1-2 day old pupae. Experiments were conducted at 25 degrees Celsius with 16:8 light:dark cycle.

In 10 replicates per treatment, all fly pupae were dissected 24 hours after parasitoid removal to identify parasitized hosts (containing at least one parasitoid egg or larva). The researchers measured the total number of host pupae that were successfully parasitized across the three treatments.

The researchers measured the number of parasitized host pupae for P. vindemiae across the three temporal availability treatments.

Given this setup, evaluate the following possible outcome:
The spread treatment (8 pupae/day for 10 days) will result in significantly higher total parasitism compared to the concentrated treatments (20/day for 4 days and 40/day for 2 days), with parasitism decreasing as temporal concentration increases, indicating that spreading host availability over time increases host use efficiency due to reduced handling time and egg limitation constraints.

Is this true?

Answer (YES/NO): YES